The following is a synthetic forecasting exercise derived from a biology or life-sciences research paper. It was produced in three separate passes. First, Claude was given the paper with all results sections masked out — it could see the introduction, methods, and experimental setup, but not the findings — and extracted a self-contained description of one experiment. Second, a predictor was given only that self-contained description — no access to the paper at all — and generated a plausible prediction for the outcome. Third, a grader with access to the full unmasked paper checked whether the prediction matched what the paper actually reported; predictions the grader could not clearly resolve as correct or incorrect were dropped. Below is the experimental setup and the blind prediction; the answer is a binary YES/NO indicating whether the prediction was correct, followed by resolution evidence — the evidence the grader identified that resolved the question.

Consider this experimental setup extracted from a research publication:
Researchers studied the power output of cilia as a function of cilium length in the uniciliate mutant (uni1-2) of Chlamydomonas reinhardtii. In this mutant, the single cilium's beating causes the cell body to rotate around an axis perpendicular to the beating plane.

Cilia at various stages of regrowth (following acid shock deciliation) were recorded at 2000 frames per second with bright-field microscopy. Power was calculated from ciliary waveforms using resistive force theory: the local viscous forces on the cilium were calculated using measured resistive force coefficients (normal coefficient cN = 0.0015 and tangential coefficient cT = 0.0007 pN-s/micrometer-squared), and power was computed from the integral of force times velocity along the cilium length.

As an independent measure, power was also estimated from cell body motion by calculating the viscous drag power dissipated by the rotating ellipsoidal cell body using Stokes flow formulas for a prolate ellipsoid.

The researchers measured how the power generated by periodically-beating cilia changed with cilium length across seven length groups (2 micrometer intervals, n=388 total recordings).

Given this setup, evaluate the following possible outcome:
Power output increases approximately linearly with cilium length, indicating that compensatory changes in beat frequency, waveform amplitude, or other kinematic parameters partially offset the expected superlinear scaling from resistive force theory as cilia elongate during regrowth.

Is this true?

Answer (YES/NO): NO